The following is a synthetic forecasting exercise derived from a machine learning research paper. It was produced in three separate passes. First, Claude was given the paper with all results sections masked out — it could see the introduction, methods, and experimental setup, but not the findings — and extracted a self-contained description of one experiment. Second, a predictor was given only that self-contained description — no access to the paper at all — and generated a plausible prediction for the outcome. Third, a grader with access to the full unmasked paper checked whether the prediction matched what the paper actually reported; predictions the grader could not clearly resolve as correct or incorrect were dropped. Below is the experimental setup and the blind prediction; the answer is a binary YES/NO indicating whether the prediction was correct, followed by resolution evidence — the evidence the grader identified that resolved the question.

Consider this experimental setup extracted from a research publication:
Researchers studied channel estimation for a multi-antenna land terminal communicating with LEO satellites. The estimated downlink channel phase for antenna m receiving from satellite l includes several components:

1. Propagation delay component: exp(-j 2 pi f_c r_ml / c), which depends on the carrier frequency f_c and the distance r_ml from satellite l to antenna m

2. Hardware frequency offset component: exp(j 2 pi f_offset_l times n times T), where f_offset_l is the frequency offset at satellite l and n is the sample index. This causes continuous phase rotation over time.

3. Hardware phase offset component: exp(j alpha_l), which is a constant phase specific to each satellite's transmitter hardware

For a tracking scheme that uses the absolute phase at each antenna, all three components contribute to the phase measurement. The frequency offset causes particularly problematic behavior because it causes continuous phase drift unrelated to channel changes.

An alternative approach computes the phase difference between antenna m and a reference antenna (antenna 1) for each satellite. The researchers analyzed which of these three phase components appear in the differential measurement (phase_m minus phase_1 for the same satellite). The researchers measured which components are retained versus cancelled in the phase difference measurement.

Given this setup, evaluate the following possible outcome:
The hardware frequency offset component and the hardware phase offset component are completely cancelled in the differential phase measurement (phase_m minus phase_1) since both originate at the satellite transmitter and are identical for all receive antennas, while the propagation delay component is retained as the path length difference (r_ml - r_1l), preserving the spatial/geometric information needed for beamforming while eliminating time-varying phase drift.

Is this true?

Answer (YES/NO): YES